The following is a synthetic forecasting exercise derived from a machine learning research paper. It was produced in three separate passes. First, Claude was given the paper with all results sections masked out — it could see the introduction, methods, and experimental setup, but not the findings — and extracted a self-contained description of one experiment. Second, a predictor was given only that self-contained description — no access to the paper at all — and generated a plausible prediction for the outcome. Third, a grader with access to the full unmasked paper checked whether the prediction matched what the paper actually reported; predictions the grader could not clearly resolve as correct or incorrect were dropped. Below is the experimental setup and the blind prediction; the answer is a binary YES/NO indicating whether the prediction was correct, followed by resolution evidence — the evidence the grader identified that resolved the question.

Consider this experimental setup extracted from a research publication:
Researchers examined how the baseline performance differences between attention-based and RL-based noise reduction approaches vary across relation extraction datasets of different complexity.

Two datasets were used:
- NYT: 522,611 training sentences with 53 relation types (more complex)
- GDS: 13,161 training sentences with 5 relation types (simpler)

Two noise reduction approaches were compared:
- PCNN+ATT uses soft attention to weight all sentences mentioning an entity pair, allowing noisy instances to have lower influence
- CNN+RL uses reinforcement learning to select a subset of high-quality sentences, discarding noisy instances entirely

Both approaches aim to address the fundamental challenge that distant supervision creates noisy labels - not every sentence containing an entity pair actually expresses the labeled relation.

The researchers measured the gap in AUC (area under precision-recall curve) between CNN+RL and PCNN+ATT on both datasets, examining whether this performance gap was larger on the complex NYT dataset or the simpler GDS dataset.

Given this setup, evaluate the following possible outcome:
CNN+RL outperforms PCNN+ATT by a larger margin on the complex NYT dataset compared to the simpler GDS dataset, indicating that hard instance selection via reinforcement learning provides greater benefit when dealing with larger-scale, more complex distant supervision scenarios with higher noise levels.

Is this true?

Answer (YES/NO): NO